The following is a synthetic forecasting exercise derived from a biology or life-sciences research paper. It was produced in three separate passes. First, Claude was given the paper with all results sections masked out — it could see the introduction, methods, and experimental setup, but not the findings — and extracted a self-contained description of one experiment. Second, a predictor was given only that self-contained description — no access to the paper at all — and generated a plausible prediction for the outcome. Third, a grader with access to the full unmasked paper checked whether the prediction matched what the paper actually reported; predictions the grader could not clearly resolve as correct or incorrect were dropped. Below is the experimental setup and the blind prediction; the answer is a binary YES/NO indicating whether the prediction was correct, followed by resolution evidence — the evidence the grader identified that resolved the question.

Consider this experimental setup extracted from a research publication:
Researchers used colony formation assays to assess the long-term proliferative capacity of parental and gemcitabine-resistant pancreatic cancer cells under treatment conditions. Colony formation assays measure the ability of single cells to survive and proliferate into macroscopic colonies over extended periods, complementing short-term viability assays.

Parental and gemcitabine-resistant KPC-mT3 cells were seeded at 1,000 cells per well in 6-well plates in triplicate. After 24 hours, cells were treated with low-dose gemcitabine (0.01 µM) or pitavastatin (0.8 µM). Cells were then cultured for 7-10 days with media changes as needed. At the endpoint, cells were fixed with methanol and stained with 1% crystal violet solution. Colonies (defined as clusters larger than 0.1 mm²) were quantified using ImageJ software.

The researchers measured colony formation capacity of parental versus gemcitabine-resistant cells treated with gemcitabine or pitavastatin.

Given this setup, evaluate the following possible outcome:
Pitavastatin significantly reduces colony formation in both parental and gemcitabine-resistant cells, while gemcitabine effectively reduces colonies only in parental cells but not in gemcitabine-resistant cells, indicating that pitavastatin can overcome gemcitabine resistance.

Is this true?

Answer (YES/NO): NO